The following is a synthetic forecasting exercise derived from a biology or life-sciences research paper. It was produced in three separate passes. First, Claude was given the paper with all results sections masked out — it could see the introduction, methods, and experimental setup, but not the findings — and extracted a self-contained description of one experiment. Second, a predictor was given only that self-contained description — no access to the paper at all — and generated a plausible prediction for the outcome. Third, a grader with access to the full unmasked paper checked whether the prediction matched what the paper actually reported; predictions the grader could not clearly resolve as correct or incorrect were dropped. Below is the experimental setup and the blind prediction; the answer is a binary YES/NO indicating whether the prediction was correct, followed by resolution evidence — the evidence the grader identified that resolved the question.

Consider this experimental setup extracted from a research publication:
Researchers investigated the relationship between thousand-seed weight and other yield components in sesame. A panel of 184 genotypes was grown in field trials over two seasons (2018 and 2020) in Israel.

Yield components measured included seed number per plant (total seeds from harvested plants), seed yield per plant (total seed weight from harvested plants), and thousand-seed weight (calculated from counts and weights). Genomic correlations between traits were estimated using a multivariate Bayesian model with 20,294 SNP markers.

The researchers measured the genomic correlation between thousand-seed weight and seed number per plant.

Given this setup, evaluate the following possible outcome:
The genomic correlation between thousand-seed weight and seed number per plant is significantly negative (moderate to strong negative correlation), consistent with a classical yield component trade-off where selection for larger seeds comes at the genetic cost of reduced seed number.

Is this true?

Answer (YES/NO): NO